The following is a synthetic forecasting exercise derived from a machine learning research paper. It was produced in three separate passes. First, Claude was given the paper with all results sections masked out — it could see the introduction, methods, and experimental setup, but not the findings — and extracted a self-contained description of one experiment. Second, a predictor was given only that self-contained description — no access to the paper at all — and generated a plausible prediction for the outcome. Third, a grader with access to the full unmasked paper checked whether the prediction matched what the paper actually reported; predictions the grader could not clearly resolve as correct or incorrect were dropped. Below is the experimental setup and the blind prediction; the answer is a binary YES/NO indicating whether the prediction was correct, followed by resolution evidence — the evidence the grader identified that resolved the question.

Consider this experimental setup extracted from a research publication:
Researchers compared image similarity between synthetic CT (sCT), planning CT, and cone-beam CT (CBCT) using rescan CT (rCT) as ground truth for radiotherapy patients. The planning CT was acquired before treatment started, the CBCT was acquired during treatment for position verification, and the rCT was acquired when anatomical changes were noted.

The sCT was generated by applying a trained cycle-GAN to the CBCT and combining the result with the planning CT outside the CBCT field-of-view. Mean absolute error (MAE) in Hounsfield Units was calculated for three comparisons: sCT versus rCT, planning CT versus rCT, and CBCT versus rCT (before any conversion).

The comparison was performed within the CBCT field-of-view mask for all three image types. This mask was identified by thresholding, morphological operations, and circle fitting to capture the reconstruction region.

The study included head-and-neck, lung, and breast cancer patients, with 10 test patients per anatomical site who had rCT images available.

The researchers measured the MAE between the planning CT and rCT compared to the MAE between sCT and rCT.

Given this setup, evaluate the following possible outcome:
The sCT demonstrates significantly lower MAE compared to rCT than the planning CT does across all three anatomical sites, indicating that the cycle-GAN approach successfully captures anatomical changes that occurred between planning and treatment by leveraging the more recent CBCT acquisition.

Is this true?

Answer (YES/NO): NO